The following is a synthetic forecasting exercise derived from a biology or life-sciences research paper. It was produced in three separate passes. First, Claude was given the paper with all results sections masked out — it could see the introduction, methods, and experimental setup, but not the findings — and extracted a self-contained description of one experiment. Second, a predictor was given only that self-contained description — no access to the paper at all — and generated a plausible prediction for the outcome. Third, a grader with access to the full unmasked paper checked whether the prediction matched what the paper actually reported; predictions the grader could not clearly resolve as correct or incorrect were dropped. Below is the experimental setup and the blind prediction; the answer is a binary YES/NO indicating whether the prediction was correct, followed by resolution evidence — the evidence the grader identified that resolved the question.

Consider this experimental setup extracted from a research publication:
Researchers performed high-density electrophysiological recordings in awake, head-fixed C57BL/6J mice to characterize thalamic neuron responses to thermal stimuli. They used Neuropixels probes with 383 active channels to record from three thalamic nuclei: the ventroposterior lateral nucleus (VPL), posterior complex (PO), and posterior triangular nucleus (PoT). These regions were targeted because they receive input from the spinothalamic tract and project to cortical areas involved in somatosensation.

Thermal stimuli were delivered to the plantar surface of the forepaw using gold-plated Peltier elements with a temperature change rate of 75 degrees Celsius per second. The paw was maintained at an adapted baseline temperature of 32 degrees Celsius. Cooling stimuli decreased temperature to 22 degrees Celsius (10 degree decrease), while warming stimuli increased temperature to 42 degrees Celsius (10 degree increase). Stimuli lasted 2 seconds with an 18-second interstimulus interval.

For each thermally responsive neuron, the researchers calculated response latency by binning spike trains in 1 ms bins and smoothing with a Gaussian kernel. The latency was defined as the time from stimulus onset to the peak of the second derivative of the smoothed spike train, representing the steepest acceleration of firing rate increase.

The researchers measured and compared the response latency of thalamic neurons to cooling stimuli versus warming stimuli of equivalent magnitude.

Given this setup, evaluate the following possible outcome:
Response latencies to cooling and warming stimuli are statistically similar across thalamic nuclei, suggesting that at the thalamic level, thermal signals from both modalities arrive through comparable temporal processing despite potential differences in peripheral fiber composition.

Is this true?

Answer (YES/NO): NO